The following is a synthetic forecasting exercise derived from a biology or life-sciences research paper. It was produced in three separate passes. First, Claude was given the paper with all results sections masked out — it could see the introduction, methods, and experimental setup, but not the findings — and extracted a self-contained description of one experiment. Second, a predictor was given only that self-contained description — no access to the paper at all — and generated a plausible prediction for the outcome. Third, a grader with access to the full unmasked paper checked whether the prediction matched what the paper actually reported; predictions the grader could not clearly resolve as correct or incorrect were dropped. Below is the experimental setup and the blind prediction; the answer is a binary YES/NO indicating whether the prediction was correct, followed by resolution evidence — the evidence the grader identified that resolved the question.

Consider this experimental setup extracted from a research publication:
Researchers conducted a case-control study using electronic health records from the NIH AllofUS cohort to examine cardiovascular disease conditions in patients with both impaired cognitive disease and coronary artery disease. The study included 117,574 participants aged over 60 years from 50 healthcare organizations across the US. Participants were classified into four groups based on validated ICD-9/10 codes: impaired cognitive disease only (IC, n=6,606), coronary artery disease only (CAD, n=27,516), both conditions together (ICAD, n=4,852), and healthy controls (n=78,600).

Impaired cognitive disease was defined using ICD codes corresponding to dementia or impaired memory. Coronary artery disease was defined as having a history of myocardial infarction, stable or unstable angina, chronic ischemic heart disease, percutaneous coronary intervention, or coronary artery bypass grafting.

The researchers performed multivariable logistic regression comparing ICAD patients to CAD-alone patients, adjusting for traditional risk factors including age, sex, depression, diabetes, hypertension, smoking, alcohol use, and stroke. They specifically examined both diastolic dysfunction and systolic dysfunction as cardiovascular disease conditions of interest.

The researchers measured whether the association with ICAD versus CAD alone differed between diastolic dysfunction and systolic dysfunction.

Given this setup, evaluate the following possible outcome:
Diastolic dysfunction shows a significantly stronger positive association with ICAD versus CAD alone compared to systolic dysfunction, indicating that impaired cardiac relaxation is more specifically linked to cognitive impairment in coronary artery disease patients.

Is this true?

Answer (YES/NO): YES